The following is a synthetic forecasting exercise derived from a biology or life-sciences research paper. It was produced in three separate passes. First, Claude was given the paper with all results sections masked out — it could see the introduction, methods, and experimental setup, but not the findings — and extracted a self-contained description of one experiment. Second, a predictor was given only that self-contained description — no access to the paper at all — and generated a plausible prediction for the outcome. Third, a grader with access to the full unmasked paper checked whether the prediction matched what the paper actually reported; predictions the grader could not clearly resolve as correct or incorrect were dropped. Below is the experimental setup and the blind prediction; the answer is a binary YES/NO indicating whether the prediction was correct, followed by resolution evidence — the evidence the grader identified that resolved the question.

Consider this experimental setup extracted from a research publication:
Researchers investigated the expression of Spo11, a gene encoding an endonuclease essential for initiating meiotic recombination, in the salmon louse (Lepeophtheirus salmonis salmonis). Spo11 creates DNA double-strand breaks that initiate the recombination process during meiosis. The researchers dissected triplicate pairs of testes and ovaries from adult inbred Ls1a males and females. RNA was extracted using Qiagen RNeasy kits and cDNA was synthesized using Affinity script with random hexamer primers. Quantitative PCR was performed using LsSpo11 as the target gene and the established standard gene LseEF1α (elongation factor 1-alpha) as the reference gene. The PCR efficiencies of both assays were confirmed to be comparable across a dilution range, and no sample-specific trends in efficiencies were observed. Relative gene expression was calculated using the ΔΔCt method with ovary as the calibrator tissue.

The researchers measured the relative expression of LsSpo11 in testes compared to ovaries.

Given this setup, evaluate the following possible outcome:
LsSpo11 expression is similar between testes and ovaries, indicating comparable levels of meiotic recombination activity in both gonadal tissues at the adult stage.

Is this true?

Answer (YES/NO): NO